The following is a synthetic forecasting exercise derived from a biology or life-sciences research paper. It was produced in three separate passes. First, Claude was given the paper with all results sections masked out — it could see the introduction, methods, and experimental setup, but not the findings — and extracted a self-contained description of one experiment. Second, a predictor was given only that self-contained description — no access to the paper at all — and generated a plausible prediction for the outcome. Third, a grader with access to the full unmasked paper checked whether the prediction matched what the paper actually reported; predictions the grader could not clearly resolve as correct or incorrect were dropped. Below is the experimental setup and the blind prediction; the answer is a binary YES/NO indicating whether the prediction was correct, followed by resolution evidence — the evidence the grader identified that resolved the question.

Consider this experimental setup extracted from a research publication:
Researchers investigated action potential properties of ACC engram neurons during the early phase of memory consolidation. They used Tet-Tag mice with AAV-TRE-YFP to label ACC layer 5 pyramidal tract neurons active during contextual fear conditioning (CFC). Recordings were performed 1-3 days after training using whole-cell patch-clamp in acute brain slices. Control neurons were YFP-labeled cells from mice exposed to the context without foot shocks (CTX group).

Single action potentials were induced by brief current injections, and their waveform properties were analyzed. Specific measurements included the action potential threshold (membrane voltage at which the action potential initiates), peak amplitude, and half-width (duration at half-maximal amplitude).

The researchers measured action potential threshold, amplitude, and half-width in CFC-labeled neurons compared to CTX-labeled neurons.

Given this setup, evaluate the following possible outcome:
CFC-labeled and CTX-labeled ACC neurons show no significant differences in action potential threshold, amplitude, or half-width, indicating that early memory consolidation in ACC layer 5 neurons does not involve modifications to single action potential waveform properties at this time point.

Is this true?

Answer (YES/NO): NO